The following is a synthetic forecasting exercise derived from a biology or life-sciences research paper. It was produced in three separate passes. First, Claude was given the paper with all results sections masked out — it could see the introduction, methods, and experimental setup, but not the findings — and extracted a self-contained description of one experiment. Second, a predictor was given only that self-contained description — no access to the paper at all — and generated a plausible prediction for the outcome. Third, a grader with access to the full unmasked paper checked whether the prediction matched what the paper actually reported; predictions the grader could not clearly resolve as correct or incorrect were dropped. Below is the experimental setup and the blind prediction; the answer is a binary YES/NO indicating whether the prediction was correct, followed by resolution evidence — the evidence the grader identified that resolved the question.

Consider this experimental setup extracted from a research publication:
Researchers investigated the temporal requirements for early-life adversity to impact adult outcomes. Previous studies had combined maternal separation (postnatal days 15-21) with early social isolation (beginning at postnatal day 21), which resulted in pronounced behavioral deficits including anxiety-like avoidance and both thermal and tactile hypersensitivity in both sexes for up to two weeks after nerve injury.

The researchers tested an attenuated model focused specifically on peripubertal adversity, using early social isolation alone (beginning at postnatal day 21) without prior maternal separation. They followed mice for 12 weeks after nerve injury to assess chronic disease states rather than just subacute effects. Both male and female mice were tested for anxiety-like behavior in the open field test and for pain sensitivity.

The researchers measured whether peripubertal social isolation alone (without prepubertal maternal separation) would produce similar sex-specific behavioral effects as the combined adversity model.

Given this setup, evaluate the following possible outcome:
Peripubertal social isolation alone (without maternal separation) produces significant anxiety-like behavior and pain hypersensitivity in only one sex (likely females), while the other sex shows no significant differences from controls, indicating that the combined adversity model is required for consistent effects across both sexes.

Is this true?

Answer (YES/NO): NO